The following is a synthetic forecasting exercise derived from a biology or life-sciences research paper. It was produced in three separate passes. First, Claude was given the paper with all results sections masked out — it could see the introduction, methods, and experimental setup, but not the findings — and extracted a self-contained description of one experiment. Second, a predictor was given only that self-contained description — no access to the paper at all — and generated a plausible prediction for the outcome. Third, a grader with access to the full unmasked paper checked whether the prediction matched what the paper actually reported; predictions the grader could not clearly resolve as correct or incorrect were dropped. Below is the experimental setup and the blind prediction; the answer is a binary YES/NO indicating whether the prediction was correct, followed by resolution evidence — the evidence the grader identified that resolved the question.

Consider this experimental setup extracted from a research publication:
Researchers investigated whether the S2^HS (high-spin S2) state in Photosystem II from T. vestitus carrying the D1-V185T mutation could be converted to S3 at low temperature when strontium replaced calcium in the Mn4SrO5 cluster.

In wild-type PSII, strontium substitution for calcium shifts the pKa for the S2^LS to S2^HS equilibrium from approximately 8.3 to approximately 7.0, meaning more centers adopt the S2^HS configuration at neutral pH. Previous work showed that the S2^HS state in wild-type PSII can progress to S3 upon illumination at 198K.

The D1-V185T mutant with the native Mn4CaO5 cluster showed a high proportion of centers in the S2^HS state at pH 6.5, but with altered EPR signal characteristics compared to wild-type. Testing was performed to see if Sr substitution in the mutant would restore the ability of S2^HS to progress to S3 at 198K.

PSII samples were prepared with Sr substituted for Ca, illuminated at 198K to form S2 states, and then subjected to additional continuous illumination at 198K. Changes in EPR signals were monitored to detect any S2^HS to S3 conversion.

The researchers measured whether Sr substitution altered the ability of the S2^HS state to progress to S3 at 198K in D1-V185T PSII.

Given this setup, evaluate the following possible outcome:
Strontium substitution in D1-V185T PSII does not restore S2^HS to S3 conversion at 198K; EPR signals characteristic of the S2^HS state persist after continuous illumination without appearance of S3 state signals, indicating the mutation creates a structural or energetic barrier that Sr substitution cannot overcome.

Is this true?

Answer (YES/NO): NO